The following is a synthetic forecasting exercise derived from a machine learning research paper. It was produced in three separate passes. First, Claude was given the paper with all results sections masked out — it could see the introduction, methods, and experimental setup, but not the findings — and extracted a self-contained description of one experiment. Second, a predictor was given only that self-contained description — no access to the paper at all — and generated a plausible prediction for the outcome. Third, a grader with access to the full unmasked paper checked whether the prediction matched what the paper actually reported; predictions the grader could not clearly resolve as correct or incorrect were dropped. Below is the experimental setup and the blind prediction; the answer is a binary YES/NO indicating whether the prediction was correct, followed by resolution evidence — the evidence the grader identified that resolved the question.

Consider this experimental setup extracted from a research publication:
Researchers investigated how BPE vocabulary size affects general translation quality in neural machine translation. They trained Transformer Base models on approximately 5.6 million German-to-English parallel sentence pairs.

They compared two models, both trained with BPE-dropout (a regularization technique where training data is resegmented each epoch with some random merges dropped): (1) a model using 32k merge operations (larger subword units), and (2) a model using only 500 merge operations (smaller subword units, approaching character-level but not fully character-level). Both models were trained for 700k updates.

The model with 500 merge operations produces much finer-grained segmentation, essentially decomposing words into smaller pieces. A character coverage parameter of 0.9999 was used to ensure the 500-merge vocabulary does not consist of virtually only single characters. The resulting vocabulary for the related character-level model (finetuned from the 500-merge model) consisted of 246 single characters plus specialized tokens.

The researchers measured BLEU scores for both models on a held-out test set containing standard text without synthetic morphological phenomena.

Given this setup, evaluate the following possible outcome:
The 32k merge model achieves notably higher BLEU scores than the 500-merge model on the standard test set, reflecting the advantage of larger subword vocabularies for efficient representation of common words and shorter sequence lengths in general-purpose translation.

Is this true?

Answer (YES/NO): YES